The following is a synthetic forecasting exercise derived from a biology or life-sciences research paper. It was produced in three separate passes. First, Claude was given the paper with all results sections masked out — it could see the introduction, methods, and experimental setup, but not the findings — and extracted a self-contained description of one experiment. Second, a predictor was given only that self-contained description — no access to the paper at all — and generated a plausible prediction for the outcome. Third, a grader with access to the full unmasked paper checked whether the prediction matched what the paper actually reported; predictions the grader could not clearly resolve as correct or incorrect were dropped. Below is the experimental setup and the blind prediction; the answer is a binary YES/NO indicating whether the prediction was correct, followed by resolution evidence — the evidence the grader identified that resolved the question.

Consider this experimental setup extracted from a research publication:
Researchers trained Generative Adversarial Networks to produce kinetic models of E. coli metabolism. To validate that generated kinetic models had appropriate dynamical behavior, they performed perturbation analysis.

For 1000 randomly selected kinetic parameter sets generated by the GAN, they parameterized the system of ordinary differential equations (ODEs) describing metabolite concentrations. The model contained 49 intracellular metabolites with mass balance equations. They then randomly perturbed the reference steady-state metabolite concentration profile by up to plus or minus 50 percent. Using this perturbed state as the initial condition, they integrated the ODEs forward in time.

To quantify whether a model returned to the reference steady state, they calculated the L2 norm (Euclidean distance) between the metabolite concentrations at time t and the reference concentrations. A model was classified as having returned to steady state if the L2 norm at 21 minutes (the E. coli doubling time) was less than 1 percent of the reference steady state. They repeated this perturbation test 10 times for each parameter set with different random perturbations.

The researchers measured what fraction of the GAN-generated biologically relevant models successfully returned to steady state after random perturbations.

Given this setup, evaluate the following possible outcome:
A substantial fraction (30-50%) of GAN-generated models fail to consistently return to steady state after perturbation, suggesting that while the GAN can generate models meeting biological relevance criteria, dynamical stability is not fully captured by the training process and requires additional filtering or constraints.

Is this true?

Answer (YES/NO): YES